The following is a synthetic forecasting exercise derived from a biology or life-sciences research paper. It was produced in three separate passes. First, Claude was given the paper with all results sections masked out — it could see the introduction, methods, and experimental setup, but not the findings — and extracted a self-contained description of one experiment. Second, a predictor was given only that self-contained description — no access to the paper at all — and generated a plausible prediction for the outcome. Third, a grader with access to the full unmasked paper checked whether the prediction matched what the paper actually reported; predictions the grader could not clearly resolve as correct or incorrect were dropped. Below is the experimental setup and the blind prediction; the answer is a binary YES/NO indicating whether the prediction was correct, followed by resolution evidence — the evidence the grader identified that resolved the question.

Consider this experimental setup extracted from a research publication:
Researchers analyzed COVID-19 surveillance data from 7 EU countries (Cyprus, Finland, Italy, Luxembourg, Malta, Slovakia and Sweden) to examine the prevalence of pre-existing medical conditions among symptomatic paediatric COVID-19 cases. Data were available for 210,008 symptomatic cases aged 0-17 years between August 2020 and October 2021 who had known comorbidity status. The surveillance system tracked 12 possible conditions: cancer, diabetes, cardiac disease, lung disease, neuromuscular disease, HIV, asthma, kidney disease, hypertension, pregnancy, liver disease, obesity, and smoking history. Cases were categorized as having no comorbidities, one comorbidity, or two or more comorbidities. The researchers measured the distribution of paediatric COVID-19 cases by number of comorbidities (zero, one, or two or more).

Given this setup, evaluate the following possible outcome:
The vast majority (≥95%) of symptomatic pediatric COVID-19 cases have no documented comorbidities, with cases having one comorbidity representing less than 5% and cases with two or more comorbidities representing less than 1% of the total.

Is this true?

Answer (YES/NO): YES